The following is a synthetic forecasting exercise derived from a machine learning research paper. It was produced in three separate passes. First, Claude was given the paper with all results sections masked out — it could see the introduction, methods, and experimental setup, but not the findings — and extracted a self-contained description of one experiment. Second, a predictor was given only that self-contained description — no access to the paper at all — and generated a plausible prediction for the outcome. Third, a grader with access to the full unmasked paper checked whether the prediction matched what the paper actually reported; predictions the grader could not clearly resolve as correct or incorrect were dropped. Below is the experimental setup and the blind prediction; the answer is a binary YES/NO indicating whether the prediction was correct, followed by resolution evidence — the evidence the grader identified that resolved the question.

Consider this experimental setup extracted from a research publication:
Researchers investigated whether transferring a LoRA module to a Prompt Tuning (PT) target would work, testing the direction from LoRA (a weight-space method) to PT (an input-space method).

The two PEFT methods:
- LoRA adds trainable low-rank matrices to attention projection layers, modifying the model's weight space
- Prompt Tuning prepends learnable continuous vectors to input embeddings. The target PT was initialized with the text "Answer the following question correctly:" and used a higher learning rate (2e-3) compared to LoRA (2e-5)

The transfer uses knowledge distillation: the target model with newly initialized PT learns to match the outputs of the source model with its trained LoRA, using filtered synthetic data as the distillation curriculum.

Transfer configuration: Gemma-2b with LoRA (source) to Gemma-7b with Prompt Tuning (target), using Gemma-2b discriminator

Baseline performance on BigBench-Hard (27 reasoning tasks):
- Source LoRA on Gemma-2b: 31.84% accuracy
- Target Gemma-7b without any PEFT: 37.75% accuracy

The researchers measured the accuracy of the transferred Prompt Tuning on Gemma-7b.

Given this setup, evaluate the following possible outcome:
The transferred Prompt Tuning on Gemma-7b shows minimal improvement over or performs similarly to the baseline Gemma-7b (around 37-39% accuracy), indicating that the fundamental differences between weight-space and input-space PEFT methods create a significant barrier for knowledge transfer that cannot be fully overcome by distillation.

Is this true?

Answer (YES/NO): NO